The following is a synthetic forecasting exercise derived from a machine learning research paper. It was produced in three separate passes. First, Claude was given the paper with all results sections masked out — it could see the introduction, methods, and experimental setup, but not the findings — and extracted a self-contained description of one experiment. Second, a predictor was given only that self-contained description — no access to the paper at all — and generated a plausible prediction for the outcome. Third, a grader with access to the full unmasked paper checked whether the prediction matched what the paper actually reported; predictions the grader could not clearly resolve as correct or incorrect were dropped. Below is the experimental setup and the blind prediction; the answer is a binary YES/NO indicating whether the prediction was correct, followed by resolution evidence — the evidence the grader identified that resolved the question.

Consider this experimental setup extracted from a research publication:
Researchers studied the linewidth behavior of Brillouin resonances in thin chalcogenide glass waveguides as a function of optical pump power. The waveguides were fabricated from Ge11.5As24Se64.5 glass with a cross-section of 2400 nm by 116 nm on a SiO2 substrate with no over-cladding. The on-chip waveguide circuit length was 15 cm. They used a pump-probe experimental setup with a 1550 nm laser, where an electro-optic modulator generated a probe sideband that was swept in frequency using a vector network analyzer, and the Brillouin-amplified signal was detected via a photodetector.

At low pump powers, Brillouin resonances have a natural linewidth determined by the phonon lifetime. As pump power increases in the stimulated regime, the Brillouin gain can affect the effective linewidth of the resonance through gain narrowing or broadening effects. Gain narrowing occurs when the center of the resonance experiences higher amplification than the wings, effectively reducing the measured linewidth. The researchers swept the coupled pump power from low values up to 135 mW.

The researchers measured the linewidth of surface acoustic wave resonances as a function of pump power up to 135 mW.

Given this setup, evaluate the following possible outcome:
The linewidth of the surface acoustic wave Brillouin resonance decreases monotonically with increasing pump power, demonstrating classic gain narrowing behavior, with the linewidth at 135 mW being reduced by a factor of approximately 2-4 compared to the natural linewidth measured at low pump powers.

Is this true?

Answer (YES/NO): NO